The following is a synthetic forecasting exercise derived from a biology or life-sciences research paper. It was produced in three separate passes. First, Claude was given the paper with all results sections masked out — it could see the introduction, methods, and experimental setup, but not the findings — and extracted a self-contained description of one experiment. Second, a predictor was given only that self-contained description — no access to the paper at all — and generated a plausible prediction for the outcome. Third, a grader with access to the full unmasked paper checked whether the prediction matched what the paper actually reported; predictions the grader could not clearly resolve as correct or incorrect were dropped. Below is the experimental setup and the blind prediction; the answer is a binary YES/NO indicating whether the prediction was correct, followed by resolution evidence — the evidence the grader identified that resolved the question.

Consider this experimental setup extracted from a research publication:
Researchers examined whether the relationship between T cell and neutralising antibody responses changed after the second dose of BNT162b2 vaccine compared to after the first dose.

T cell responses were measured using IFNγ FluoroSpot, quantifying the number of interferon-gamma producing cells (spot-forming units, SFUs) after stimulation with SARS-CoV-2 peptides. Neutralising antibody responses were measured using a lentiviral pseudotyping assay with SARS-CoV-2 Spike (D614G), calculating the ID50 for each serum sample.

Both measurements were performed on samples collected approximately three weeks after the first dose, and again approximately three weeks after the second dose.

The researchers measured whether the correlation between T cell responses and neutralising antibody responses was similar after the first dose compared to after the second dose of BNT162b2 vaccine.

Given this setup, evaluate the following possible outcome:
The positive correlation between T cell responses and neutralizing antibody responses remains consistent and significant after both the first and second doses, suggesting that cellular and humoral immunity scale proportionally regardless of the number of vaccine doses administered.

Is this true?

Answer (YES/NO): NO